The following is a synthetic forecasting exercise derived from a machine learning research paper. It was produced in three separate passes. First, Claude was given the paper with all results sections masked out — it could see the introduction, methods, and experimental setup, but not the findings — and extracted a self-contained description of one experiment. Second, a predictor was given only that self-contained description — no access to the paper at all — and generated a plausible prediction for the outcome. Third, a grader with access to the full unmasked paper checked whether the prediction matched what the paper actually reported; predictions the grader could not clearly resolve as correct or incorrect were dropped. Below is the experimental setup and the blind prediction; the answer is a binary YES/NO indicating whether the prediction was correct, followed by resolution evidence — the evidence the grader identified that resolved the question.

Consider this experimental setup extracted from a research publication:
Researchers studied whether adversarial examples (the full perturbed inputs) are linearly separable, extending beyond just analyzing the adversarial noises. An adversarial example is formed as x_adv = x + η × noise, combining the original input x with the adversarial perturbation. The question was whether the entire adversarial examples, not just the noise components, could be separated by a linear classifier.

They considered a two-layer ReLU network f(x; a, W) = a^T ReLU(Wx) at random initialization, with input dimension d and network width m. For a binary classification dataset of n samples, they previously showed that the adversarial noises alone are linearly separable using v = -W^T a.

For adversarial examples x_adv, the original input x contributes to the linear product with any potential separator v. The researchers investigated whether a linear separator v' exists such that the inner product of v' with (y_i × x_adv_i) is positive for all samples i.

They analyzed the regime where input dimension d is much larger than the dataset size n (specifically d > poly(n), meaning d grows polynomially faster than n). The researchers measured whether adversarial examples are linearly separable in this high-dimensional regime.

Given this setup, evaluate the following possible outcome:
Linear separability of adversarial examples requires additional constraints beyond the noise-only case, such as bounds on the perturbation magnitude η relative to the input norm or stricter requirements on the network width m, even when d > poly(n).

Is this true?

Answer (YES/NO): NO